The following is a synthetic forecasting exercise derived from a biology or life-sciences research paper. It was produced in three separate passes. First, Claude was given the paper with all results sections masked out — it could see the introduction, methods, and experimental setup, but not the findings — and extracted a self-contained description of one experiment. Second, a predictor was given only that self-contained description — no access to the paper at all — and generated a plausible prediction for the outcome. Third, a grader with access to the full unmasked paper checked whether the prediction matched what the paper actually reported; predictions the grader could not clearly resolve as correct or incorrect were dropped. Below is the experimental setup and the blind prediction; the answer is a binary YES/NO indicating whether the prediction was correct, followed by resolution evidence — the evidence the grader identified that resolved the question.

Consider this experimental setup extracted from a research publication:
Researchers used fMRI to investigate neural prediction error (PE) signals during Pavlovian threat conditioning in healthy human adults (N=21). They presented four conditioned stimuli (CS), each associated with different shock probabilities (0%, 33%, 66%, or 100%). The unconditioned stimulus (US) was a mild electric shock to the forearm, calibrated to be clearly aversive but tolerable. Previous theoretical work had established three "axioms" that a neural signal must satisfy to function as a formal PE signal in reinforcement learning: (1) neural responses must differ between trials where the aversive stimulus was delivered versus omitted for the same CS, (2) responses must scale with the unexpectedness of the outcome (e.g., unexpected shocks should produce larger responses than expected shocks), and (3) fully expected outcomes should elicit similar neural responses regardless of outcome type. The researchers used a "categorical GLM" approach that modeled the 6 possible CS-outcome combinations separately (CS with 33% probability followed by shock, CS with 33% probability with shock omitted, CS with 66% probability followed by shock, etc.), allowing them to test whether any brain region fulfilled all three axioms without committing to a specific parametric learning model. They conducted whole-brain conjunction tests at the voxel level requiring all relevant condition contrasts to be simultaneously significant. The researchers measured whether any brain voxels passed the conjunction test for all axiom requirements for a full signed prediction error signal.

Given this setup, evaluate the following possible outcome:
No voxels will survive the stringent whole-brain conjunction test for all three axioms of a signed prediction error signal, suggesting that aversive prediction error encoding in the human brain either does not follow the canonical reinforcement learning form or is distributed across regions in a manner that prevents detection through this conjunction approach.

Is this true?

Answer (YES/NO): YES